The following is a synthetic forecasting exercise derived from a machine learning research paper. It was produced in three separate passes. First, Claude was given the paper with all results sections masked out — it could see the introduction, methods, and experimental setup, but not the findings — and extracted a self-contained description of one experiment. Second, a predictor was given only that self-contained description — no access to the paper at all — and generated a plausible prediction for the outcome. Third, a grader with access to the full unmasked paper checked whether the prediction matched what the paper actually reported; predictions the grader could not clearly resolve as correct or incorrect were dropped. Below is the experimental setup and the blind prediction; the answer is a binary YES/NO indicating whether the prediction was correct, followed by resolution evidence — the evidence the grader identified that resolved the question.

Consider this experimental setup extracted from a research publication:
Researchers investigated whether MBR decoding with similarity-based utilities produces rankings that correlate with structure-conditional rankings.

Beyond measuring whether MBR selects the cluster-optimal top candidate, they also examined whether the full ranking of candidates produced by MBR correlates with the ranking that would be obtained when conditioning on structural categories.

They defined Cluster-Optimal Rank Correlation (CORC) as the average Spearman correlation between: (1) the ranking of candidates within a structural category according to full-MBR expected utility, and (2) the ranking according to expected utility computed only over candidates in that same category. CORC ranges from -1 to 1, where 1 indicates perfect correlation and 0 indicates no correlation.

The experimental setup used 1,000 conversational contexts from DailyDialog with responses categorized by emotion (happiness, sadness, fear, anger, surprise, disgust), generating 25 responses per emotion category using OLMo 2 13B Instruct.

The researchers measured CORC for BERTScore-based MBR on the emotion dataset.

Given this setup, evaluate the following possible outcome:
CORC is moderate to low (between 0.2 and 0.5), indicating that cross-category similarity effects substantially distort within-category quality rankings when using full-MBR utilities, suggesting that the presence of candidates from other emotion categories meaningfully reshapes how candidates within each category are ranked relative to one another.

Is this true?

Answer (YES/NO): NO